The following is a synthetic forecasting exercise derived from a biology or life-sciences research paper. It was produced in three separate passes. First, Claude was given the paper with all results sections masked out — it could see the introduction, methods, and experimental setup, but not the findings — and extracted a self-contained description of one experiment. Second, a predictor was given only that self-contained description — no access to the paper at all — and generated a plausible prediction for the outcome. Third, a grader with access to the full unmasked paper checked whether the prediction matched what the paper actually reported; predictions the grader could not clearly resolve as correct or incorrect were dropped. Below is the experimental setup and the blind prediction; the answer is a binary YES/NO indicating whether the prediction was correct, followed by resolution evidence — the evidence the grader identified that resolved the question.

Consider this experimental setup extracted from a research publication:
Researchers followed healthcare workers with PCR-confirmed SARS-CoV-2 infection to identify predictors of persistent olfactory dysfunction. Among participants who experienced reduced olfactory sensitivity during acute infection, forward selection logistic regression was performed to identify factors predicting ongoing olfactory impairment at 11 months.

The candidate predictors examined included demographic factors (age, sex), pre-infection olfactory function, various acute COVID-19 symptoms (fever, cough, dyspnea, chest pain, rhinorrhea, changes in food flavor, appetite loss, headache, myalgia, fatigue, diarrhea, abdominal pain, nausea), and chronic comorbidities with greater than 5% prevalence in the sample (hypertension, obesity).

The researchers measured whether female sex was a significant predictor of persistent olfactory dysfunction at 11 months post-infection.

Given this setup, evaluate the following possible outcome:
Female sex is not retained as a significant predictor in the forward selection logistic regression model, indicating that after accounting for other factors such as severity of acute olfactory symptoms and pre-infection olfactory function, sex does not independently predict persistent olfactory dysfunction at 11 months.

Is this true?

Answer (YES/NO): YES